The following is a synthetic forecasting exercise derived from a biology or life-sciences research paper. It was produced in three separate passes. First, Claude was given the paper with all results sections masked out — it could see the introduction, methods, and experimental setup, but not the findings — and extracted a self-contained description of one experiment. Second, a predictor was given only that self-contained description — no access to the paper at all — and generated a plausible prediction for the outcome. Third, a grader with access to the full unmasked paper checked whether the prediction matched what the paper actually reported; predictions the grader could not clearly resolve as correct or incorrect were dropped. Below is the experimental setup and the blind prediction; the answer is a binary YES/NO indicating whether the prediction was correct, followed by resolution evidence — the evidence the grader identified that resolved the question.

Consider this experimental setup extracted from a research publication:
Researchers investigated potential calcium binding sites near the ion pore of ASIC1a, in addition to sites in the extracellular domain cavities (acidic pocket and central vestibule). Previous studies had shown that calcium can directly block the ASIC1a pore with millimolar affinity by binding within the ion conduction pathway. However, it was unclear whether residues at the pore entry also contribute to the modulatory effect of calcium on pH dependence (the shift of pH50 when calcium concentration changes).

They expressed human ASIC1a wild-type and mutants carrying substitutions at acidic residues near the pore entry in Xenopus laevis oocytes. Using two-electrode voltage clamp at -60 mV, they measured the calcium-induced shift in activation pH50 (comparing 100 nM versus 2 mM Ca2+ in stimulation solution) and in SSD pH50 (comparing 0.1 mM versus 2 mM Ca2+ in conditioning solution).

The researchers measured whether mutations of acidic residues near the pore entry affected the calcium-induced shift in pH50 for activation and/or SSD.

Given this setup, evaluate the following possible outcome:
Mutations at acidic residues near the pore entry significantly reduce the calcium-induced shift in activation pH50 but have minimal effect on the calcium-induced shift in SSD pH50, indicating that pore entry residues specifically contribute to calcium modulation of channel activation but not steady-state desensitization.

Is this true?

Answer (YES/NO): NO